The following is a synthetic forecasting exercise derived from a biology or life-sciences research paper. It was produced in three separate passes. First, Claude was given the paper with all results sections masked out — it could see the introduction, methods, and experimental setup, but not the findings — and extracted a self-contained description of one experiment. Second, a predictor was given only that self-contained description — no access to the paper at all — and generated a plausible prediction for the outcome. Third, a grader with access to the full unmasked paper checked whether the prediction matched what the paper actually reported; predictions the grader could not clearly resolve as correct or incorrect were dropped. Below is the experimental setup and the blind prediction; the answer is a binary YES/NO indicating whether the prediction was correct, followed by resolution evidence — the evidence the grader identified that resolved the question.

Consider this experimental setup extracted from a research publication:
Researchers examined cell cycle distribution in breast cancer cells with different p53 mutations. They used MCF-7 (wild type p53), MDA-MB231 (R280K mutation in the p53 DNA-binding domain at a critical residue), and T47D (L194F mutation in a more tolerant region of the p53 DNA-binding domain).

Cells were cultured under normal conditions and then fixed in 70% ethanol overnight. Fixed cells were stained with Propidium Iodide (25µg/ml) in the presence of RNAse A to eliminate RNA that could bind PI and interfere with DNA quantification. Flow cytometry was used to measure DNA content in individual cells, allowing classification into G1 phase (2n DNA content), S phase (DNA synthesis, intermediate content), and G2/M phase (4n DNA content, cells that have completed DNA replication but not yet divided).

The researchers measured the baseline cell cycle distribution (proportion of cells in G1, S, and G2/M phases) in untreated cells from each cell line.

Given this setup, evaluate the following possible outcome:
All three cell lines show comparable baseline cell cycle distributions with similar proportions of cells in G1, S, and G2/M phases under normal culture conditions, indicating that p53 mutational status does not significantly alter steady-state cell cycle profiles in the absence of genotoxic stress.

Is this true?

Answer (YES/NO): NO